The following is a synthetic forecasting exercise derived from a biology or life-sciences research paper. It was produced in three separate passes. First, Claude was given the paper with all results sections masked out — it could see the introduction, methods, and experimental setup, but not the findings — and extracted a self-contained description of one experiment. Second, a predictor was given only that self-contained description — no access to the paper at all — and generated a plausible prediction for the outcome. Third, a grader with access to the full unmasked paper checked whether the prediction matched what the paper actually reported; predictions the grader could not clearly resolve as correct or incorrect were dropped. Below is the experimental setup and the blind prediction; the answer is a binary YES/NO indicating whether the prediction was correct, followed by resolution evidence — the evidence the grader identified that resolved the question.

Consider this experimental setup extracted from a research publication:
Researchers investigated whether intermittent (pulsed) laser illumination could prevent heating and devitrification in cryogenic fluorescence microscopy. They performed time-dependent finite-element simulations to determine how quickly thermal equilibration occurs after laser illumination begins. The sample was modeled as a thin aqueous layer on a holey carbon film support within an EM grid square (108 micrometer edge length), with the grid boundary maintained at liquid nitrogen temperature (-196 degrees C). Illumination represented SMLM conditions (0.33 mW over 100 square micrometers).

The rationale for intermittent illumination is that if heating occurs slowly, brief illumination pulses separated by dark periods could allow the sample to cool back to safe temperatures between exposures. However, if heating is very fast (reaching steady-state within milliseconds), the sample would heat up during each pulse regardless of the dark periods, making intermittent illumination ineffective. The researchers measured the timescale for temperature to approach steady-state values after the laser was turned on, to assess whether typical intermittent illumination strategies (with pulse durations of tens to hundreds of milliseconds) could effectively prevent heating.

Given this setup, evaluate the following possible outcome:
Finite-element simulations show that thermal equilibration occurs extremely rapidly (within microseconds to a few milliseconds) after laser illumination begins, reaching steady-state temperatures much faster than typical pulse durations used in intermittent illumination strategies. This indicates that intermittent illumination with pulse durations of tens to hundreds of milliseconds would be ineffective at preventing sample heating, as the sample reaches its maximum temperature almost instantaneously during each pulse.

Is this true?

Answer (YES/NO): NO